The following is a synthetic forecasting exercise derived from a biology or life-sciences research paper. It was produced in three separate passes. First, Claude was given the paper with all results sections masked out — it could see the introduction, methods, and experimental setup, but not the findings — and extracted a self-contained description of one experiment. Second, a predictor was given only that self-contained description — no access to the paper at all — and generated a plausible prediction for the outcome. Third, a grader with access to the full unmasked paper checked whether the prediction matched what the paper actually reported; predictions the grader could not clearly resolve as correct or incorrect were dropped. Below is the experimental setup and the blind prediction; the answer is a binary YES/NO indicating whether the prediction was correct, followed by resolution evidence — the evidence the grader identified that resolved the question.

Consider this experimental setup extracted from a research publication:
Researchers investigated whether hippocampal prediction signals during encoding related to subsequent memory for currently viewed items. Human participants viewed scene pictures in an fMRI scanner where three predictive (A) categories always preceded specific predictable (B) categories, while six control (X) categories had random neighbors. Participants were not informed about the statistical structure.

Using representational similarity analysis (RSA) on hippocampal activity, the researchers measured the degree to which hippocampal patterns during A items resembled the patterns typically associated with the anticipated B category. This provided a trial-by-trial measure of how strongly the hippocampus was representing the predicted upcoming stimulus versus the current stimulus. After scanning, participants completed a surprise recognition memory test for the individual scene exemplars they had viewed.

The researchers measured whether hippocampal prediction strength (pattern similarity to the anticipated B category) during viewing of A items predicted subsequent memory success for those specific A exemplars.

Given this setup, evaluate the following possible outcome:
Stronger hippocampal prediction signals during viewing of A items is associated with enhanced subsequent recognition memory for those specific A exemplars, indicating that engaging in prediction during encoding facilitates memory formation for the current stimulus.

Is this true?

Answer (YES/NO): NO